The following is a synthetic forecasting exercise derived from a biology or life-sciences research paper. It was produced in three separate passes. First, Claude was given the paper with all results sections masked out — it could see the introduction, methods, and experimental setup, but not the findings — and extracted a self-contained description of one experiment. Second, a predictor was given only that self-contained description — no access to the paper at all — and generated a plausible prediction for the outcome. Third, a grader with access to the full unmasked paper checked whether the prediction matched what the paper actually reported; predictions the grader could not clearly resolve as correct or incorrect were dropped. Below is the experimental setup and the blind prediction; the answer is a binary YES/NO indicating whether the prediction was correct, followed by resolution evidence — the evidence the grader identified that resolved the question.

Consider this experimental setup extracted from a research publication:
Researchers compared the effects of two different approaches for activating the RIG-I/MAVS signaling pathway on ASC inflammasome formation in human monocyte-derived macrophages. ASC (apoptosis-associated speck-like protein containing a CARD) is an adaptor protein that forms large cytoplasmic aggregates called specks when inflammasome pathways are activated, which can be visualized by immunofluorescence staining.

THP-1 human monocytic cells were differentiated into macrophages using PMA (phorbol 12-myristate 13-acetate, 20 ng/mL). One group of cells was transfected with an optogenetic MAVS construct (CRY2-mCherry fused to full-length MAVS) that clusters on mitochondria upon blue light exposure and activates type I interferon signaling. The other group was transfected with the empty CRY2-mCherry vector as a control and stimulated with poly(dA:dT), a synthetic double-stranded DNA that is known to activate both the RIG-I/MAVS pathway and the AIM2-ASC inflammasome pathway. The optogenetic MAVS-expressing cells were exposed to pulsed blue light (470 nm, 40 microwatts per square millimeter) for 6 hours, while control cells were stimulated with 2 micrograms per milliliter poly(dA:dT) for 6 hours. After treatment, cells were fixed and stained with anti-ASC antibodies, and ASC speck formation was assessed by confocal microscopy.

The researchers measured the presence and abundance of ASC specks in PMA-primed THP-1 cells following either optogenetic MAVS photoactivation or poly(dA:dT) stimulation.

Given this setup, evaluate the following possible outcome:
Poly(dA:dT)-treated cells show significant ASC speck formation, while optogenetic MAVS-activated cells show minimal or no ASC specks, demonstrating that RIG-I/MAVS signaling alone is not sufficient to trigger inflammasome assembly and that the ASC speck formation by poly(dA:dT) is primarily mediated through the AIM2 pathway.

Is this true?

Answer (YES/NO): YES